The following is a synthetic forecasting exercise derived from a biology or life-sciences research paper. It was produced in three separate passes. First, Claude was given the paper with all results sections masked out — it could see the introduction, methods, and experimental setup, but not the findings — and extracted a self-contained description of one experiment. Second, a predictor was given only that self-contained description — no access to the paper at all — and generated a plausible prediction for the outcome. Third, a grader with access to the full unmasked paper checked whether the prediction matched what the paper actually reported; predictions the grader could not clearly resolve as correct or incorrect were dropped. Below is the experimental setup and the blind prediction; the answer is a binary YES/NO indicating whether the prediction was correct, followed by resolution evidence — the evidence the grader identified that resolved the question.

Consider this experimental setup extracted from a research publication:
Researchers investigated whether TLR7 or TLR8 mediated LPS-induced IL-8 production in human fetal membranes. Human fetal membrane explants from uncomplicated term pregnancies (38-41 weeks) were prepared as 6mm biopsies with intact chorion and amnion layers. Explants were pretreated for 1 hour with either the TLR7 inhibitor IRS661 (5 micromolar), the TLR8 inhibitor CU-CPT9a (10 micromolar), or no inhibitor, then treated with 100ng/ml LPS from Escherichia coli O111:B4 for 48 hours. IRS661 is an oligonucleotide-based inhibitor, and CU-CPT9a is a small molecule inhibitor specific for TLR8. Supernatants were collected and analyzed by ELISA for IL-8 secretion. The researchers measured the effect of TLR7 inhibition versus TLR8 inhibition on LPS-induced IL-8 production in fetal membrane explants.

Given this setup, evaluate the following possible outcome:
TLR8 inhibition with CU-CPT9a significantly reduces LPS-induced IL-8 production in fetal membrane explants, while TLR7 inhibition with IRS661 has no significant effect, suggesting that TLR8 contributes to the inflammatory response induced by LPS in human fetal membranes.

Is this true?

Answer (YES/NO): YES